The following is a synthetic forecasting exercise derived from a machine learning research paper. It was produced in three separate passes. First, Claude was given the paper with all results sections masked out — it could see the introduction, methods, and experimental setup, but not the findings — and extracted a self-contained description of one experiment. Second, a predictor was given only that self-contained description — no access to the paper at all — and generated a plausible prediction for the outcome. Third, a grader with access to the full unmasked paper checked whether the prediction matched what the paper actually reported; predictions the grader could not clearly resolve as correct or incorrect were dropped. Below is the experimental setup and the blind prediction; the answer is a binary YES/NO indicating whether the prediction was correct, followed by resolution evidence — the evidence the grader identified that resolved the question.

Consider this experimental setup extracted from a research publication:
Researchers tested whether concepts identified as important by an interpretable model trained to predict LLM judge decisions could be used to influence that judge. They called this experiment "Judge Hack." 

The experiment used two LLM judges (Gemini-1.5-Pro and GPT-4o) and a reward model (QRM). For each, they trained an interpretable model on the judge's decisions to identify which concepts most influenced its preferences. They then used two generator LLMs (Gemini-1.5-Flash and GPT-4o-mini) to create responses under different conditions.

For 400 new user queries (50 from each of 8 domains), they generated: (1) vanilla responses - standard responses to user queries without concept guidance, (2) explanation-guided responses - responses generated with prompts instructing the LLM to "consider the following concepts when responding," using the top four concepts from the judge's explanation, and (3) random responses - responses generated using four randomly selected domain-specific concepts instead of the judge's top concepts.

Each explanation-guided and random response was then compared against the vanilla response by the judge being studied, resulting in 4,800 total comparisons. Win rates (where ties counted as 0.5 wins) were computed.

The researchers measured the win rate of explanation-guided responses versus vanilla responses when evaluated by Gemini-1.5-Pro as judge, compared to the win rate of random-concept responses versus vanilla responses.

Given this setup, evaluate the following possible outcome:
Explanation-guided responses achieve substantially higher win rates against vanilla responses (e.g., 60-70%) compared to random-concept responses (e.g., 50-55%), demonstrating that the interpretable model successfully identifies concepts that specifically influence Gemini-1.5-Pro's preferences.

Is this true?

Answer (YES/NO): YES